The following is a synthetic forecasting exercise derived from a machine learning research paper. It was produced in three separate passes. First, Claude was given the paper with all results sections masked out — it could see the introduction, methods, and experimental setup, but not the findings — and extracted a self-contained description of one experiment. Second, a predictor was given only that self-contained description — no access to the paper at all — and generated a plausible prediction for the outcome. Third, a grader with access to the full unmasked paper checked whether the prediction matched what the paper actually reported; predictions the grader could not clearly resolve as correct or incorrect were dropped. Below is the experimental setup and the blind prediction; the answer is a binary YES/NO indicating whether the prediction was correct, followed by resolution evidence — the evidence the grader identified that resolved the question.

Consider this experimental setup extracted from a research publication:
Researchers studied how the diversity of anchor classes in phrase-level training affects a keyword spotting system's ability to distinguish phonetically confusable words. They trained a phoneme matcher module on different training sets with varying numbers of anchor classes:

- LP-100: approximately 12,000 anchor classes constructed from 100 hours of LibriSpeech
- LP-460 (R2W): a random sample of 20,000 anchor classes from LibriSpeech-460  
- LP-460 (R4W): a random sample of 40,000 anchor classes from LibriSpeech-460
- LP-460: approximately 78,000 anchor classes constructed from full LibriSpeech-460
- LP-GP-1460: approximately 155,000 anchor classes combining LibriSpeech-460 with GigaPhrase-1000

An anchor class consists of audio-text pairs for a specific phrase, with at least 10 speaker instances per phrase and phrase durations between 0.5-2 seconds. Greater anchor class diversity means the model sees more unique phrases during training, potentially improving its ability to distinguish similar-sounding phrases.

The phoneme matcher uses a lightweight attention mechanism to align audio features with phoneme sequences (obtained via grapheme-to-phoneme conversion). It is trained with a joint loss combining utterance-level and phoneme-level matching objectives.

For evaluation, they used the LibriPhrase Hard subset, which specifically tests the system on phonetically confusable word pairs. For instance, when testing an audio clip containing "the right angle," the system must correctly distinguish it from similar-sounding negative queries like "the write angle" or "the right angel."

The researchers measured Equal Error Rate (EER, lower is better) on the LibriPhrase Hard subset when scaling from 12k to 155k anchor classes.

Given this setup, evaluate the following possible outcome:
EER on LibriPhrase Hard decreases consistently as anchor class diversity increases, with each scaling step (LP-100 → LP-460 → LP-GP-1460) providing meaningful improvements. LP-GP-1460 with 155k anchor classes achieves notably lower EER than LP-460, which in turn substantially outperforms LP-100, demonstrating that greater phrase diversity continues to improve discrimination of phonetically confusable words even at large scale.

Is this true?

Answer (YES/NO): YES